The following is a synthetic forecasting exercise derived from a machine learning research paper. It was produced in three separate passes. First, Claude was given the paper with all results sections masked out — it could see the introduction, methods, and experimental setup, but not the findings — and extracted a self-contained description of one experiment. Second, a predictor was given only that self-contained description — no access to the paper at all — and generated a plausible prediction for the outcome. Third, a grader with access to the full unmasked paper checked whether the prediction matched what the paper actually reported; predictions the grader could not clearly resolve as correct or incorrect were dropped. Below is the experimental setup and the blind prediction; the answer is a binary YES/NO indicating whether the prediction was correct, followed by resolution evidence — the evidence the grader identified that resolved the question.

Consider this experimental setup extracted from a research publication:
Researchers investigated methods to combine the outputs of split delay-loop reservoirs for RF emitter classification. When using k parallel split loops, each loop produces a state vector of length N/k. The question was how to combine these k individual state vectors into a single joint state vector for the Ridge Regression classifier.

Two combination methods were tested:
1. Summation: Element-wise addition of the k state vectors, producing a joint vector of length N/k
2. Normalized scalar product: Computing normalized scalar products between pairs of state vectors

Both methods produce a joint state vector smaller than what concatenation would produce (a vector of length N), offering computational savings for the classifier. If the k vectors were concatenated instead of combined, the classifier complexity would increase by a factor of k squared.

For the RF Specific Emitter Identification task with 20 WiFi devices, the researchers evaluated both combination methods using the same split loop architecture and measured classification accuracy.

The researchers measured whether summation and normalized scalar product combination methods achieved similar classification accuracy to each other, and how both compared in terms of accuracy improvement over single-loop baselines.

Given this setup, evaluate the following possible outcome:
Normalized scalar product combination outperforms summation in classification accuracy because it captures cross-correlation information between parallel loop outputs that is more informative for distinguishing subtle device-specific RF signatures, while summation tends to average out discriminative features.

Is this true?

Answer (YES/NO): NO